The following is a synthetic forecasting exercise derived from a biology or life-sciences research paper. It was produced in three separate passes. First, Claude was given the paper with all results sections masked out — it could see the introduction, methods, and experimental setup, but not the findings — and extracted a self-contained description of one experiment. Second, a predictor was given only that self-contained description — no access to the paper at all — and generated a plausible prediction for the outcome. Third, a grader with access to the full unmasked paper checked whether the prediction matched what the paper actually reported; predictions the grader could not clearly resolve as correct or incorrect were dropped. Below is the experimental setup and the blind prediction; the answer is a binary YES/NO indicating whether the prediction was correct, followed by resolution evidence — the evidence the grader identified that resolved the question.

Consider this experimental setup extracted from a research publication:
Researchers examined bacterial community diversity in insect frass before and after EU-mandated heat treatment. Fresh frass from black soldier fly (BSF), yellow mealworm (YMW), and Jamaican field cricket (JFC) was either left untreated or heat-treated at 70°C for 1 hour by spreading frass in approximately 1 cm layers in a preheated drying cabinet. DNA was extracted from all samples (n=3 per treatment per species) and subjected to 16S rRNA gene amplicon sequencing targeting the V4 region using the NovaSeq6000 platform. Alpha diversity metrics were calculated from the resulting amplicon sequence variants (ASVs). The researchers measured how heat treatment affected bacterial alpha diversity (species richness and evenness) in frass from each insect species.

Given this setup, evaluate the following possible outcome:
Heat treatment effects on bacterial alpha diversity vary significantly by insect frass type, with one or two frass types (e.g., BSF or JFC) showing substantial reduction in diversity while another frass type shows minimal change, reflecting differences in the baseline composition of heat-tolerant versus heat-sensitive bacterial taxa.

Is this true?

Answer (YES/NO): NO